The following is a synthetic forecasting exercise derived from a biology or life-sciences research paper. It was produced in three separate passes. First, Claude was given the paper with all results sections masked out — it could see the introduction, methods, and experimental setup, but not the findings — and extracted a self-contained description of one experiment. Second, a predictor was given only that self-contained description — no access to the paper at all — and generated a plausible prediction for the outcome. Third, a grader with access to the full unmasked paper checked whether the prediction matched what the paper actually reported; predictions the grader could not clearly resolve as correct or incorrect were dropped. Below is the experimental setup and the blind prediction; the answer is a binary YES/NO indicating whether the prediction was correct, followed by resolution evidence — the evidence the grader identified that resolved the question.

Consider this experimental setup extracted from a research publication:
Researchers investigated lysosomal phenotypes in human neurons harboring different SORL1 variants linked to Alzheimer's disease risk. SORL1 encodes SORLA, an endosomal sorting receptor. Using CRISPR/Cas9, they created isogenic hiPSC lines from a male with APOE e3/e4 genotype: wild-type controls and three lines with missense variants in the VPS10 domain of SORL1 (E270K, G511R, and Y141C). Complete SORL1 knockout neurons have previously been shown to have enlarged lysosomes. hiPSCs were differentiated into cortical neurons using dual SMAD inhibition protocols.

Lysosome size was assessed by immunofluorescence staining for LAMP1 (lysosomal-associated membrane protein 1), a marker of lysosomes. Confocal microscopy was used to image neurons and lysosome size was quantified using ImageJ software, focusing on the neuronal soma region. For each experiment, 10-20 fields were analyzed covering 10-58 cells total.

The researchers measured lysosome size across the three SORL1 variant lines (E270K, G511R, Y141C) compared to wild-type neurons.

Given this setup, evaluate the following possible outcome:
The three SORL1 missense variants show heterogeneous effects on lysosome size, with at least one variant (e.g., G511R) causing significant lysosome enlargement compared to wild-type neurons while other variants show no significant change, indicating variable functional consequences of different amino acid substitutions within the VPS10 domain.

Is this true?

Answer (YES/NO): YES